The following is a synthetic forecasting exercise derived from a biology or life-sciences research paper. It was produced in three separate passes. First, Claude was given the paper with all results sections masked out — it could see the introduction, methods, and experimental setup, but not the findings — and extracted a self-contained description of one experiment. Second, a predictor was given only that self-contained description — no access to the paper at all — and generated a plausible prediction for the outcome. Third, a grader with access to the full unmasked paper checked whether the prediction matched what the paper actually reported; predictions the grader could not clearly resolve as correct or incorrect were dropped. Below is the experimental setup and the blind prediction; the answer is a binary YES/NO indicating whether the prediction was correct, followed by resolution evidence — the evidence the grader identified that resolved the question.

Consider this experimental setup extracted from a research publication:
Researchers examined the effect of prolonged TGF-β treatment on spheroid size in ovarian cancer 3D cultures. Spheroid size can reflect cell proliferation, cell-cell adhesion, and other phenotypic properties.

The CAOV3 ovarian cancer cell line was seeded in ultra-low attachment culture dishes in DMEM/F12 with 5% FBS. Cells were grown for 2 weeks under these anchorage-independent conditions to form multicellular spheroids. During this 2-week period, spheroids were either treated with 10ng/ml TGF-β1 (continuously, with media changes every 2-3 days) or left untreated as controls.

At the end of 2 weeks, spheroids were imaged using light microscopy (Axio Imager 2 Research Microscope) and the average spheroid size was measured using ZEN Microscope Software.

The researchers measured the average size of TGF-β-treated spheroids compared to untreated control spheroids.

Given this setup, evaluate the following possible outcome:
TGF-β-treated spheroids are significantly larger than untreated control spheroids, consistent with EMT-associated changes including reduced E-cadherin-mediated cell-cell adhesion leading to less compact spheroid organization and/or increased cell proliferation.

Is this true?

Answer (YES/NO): NO